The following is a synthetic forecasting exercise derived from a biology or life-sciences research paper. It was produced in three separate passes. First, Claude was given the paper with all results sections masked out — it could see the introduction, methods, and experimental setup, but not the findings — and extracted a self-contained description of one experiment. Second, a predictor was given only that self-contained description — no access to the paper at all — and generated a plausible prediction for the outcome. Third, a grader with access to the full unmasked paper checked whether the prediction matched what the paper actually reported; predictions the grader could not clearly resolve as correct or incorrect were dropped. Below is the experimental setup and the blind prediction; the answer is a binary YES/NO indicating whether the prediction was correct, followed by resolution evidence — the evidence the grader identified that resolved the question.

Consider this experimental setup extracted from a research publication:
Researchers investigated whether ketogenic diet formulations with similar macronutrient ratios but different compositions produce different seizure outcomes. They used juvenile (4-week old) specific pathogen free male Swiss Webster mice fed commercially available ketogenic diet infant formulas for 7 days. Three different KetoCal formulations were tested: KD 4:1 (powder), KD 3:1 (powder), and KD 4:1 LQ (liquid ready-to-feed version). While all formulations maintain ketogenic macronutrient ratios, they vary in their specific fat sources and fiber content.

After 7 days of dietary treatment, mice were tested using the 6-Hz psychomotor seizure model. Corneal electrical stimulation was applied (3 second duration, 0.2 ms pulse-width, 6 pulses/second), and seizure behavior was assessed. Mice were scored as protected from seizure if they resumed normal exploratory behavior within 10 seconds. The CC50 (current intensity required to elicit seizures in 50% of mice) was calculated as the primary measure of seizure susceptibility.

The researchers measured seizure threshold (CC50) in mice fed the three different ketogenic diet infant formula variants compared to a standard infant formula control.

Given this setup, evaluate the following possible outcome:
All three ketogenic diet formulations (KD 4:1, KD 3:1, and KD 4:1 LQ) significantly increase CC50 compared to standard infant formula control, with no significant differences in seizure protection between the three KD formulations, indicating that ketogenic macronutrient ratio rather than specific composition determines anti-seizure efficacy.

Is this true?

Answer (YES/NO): NO